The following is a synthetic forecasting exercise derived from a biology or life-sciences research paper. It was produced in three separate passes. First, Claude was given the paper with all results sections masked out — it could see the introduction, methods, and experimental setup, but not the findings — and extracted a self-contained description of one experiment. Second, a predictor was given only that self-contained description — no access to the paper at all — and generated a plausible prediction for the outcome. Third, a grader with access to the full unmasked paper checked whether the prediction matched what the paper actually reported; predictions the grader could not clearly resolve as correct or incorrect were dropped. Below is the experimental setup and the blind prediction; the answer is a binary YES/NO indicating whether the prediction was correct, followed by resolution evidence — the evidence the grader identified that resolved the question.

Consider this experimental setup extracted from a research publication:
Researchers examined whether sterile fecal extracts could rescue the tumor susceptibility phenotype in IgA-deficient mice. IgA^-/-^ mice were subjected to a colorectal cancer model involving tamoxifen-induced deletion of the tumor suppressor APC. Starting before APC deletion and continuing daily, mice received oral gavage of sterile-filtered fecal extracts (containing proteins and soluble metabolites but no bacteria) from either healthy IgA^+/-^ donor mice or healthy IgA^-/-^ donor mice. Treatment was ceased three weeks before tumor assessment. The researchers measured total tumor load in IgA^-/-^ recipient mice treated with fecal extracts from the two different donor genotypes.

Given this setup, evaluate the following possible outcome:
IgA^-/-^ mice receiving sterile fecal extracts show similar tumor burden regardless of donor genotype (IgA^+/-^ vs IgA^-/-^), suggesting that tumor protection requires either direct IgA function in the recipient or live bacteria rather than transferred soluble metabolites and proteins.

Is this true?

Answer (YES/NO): NO